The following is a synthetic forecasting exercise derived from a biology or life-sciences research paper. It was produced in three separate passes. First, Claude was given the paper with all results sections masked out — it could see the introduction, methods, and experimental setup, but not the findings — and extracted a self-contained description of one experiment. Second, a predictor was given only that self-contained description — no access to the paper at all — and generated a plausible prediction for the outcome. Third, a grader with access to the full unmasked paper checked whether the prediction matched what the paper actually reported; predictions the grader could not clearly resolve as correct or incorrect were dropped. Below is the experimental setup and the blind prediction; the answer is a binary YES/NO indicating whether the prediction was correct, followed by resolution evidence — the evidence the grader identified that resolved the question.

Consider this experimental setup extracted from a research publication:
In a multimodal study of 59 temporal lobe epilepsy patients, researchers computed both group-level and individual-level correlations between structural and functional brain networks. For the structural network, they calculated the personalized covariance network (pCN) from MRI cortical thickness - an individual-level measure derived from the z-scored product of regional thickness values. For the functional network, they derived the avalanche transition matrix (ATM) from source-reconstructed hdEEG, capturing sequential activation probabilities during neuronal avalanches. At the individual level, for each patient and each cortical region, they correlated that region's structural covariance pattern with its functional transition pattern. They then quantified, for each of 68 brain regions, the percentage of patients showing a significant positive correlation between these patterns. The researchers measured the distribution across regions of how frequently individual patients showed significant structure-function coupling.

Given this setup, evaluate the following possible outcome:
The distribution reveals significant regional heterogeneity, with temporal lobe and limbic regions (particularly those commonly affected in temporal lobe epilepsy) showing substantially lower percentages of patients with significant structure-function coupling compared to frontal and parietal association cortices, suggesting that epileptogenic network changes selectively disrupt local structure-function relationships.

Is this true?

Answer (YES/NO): NO